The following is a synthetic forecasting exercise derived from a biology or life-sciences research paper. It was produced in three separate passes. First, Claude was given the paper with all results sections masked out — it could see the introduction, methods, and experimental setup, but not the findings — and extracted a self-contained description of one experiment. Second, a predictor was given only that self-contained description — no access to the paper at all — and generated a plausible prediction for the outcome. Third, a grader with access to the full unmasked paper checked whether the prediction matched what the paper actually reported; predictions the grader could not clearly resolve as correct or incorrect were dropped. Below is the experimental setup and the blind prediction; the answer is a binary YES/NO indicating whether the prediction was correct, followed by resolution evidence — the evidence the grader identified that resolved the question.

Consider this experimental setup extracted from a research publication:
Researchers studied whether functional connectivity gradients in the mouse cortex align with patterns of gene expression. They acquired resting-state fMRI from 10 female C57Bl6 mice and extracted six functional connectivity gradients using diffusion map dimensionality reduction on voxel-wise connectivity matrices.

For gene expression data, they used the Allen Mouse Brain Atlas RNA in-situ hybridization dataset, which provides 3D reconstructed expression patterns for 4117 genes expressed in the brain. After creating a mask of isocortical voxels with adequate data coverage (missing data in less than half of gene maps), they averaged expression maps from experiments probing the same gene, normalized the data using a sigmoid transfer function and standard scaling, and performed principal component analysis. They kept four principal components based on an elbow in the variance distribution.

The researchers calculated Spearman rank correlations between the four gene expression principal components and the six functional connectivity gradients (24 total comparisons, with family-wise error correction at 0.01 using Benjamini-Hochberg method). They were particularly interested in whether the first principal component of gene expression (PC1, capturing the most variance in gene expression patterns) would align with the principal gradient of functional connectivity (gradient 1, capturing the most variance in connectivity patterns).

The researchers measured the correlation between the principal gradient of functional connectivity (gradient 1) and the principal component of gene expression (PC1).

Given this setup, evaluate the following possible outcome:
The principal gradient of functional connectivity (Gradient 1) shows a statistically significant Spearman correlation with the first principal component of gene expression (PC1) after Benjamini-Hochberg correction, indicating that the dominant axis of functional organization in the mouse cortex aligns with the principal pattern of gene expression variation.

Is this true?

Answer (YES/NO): NO